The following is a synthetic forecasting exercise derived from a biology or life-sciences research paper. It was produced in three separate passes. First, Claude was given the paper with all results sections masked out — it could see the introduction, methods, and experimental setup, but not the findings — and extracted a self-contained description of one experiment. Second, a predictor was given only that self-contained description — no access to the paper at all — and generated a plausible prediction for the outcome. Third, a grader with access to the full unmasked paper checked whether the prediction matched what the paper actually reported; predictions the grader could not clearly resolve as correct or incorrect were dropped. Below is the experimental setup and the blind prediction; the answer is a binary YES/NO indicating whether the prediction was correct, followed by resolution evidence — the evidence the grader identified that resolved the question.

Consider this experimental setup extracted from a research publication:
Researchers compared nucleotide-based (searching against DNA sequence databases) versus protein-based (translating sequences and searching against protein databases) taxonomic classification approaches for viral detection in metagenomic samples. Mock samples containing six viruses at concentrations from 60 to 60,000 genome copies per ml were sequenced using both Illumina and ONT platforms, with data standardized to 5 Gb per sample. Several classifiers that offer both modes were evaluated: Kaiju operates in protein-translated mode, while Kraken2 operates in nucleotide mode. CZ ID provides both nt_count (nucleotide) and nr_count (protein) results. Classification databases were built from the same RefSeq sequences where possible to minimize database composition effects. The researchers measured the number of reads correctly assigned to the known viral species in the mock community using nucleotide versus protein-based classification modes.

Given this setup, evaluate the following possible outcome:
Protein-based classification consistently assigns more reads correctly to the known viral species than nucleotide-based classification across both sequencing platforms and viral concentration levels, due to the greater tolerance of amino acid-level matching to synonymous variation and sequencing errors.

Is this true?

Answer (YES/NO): NO